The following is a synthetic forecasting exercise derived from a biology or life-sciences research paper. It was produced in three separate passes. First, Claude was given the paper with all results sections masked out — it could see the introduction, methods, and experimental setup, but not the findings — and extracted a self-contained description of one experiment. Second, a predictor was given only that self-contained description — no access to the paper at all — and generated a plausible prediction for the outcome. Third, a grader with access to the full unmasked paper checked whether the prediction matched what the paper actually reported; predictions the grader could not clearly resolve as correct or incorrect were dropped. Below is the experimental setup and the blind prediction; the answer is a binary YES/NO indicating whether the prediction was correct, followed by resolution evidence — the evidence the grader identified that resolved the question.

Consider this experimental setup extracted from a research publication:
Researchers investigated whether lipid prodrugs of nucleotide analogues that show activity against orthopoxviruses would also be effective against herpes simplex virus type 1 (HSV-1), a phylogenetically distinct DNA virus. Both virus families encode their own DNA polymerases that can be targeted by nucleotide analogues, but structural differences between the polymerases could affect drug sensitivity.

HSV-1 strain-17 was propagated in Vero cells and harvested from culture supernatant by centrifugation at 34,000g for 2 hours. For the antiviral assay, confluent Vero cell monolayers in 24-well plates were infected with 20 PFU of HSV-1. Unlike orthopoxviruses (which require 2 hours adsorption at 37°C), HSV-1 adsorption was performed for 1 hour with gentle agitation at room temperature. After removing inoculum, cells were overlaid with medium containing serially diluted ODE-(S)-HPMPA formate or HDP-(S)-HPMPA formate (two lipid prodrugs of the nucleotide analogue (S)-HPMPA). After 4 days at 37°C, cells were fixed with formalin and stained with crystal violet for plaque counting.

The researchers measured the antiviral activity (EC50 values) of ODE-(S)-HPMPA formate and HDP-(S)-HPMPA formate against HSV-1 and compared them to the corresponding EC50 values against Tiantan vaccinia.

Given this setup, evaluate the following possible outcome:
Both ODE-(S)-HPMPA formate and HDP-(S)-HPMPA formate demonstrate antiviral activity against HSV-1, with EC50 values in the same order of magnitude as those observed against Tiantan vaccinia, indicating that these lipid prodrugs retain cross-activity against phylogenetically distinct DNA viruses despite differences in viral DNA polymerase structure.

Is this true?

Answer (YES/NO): NO